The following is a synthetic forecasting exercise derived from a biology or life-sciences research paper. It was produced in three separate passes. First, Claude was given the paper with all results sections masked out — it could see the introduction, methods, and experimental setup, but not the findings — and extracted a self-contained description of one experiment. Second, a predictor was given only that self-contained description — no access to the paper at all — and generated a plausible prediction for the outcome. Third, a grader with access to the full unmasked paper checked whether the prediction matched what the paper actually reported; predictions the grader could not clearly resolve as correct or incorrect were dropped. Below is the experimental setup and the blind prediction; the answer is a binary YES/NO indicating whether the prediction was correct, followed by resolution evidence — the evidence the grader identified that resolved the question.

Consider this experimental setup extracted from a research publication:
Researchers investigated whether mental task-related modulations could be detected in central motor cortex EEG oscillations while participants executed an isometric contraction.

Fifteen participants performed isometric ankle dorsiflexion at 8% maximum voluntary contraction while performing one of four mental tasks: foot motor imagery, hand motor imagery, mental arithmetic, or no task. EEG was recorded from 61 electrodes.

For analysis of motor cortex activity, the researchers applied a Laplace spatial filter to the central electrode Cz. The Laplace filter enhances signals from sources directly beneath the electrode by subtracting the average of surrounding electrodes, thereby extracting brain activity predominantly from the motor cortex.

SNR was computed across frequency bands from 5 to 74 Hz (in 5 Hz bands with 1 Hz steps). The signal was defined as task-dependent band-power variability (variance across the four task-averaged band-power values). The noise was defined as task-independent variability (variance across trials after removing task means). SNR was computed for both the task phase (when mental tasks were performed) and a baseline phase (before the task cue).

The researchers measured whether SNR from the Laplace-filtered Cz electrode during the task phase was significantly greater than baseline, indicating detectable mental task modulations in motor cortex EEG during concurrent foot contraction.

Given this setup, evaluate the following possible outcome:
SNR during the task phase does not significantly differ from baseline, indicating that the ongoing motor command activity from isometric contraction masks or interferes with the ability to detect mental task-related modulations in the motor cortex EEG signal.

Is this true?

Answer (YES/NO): NO